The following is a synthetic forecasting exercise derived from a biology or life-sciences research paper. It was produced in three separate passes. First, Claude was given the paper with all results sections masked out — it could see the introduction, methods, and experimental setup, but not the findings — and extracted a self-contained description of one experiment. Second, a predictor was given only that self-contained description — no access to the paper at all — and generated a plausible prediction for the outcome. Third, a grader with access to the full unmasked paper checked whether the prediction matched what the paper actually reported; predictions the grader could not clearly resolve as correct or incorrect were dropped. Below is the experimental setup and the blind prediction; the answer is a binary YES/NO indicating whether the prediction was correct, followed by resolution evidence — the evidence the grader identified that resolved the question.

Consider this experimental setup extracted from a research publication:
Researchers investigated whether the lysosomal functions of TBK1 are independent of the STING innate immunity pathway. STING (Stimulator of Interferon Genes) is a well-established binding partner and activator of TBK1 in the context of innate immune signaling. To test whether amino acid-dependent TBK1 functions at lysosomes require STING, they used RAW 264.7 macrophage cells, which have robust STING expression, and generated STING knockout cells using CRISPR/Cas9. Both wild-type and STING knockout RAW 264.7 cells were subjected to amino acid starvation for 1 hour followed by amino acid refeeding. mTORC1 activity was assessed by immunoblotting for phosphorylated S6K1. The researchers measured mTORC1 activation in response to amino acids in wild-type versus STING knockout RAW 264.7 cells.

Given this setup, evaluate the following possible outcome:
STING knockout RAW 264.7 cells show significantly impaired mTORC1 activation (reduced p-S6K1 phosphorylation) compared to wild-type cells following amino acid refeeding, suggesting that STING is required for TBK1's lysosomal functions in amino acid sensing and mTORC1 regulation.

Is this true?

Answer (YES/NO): NO